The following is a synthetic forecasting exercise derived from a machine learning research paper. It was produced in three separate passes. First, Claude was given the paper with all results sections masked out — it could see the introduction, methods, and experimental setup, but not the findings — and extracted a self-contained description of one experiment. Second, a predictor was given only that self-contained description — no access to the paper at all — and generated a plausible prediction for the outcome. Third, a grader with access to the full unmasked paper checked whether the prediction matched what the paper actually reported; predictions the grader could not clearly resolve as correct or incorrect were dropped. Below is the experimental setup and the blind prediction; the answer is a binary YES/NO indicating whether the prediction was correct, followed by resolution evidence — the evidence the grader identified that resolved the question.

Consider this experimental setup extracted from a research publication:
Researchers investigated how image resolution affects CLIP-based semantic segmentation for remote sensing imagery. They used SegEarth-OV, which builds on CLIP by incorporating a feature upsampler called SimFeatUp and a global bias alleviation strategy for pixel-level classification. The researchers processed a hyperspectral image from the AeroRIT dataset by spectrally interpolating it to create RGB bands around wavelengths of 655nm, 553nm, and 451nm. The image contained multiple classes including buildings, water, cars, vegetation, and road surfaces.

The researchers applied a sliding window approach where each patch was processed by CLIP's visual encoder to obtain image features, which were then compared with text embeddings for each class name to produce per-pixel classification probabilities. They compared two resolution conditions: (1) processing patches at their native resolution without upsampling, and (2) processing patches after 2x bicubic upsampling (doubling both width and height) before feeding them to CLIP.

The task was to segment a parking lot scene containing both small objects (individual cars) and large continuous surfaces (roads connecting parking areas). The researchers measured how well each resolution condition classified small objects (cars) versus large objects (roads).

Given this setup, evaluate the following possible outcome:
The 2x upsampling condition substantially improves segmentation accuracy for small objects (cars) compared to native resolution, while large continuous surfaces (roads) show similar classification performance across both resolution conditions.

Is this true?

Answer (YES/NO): NO